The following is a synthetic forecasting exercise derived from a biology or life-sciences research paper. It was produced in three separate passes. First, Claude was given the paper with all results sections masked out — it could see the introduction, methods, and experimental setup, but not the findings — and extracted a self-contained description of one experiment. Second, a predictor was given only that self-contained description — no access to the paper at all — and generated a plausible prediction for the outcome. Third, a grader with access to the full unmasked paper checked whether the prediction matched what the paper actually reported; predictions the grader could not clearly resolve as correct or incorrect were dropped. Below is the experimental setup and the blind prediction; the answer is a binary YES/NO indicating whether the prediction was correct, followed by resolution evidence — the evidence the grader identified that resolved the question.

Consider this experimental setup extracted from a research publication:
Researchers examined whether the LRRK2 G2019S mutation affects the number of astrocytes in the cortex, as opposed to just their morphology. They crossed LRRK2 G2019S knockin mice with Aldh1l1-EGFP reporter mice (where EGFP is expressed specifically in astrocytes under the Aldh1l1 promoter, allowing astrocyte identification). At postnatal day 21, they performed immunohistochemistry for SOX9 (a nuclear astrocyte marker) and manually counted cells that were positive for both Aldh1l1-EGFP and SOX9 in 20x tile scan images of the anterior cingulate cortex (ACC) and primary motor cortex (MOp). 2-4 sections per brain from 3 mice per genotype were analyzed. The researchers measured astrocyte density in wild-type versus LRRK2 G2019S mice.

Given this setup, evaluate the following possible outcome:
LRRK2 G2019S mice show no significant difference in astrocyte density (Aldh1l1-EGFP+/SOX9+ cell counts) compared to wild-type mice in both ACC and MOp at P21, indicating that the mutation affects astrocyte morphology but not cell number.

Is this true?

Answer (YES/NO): YES